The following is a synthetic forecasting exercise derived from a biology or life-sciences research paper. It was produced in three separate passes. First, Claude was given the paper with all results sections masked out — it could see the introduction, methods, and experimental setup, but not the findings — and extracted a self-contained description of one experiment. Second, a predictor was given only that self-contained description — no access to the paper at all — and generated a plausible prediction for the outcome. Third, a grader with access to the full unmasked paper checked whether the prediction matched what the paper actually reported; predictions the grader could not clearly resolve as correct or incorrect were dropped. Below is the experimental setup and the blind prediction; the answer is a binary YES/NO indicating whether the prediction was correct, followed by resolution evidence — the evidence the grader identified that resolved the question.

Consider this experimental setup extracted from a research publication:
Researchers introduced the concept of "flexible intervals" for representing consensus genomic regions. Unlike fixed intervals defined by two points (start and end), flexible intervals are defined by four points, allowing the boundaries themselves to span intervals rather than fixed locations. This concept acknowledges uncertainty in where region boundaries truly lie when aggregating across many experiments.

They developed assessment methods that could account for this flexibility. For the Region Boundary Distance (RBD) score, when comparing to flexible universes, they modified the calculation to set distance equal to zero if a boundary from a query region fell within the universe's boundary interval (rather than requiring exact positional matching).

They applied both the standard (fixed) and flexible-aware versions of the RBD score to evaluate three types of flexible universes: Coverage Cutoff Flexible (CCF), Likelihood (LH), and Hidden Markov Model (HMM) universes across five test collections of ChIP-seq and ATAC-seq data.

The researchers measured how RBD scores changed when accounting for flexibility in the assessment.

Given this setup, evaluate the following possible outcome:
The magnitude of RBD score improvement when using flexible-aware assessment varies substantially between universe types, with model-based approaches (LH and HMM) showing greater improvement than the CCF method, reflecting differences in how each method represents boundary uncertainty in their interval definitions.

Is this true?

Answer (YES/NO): YES